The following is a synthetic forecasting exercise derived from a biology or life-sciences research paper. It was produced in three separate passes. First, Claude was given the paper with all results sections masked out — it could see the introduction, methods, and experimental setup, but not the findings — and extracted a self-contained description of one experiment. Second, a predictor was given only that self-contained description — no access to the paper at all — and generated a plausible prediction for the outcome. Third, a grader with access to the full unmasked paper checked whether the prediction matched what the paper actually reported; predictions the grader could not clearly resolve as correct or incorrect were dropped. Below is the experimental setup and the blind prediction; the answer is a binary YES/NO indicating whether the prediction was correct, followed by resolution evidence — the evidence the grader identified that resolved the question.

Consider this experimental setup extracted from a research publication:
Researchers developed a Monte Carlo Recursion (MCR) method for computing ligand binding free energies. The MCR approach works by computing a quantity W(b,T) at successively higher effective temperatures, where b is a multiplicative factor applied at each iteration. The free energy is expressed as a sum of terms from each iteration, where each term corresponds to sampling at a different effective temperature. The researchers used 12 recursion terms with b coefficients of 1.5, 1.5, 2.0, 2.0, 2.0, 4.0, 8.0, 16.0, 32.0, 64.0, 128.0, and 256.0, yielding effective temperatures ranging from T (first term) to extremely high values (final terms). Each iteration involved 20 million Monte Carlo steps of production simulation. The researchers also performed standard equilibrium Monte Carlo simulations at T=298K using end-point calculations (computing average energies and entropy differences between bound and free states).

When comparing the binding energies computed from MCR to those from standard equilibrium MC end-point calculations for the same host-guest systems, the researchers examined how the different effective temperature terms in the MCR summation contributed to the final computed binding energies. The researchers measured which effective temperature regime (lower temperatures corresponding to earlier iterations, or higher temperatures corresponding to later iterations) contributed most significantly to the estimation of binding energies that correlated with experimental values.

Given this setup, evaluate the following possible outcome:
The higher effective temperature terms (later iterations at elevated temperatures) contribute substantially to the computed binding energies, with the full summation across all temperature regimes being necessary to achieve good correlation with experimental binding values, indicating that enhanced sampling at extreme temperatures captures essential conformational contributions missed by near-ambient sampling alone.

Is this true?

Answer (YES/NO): NO